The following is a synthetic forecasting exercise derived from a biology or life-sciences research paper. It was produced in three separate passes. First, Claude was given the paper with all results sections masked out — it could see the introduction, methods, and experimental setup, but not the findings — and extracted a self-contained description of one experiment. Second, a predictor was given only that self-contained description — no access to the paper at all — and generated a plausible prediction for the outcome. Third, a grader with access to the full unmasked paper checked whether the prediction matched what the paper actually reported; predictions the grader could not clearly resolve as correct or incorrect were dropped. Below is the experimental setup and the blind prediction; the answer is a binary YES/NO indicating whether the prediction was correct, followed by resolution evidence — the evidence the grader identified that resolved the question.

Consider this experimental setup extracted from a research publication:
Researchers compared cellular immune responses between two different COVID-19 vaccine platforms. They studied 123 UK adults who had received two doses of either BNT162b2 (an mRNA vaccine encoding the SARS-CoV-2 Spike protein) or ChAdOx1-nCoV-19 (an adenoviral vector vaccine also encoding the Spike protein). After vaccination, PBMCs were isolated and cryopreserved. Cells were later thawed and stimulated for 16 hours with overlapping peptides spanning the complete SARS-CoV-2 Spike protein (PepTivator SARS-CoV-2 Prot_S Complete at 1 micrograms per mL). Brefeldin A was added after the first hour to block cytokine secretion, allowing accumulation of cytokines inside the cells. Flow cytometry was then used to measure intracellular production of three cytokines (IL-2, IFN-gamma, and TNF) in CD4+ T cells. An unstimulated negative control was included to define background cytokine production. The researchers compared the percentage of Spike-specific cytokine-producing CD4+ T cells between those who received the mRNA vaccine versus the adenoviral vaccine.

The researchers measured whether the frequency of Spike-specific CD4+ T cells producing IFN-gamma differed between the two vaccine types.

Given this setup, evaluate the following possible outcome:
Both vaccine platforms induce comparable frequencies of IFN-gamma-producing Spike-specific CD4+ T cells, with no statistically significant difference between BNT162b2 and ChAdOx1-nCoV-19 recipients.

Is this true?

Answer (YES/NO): YES